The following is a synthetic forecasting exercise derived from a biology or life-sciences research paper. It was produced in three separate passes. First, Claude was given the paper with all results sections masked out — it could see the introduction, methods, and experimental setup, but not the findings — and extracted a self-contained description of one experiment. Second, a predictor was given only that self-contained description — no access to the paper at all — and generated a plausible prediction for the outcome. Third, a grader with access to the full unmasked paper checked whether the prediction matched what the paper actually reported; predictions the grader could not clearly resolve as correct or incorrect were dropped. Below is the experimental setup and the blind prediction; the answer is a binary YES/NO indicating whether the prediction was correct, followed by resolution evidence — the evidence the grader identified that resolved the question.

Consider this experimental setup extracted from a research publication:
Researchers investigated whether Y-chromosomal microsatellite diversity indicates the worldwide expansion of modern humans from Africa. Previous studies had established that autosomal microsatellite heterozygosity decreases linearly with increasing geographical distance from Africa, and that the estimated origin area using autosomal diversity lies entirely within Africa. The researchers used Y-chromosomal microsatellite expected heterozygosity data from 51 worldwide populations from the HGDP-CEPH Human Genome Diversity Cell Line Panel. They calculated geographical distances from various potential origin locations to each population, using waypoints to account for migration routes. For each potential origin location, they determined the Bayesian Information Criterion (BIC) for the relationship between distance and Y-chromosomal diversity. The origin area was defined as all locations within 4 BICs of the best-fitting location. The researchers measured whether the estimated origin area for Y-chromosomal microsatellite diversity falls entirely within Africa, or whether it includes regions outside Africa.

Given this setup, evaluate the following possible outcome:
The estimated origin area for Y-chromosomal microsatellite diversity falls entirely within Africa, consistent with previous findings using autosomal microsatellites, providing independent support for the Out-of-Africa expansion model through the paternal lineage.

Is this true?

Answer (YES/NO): NO